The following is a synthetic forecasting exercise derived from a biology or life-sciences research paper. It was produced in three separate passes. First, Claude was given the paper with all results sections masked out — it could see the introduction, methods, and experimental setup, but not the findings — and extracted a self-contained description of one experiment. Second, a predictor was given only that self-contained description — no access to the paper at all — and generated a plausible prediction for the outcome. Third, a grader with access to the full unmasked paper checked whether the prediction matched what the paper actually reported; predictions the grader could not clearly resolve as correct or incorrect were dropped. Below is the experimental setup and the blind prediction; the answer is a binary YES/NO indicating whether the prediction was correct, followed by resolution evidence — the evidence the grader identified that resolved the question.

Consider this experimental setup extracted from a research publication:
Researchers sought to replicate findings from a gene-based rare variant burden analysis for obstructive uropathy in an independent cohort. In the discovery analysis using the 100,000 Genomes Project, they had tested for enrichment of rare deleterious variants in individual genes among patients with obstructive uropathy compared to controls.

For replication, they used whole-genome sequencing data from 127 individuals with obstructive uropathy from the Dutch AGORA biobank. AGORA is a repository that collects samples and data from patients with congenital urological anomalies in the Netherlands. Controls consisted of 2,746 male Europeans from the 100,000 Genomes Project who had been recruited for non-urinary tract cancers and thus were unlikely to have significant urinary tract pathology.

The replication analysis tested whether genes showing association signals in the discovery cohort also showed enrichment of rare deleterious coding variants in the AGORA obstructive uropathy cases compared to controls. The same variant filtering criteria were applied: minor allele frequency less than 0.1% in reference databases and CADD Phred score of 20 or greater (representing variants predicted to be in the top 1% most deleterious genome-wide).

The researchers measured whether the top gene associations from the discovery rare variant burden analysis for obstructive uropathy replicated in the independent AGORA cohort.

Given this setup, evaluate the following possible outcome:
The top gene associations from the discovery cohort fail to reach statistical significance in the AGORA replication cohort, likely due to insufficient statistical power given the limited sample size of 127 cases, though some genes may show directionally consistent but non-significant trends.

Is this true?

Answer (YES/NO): NO